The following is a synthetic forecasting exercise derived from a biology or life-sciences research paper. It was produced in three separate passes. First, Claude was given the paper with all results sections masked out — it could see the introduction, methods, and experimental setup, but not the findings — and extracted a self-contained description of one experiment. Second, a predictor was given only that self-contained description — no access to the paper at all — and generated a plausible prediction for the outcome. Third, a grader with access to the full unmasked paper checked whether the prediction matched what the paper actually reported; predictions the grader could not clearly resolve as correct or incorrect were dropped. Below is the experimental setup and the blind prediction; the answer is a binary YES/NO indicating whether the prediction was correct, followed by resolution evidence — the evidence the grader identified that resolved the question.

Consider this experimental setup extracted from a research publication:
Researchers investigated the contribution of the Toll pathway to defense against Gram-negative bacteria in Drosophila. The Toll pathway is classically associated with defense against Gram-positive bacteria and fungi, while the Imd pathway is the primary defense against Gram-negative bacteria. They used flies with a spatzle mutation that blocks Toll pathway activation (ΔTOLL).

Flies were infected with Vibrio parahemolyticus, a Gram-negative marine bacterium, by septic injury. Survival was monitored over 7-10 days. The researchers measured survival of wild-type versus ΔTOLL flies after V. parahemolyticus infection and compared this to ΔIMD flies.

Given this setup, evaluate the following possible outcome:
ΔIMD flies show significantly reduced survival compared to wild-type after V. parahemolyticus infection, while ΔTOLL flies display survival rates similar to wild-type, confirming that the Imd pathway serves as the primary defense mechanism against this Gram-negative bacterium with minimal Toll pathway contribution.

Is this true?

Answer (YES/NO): NO